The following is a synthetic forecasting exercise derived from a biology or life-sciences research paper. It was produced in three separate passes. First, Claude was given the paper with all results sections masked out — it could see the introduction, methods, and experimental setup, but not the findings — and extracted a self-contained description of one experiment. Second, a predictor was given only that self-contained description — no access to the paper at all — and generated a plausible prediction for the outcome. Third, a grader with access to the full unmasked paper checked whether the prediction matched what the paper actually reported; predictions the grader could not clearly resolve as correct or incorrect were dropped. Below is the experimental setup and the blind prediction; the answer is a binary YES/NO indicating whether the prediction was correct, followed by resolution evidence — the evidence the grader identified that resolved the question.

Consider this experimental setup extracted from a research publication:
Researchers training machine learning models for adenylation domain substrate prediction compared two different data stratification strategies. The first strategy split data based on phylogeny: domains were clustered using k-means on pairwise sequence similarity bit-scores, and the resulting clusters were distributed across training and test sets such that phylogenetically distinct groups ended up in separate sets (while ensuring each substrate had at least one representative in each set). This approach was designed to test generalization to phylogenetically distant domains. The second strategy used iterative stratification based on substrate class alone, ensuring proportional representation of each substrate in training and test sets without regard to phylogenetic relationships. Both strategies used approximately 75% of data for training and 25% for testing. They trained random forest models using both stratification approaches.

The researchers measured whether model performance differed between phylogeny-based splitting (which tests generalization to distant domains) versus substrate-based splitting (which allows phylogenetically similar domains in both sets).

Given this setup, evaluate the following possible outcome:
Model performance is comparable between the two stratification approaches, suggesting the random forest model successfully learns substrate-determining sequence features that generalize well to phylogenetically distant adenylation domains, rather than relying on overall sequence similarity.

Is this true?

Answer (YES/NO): NO